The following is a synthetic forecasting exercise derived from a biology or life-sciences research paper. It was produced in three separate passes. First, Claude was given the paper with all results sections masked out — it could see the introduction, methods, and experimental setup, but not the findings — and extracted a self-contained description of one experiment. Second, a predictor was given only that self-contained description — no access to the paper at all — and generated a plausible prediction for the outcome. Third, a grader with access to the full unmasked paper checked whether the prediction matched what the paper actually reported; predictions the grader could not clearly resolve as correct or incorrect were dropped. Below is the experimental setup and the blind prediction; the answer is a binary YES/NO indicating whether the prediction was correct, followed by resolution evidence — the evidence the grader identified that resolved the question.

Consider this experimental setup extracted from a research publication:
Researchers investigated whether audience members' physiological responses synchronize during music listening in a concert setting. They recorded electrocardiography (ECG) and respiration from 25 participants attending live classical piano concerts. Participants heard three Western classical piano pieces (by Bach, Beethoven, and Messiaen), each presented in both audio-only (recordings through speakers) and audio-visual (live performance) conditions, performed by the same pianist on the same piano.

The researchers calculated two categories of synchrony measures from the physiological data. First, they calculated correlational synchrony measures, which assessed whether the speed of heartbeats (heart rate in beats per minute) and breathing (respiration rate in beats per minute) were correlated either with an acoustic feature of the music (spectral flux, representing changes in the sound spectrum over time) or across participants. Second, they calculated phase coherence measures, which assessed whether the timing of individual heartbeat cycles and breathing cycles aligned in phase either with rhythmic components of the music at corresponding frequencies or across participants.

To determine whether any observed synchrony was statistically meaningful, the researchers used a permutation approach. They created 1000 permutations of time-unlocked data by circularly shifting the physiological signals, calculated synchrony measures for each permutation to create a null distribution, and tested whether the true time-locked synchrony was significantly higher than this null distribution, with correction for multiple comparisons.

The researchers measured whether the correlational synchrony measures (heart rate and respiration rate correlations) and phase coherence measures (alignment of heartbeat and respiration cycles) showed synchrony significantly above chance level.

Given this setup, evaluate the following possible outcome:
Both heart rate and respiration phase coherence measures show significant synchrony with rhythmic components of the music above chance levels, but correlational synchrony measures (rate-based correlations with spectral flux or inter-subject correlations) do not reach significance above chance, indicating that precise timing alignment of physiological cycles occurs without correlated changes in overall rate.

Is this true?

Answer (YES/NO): NO